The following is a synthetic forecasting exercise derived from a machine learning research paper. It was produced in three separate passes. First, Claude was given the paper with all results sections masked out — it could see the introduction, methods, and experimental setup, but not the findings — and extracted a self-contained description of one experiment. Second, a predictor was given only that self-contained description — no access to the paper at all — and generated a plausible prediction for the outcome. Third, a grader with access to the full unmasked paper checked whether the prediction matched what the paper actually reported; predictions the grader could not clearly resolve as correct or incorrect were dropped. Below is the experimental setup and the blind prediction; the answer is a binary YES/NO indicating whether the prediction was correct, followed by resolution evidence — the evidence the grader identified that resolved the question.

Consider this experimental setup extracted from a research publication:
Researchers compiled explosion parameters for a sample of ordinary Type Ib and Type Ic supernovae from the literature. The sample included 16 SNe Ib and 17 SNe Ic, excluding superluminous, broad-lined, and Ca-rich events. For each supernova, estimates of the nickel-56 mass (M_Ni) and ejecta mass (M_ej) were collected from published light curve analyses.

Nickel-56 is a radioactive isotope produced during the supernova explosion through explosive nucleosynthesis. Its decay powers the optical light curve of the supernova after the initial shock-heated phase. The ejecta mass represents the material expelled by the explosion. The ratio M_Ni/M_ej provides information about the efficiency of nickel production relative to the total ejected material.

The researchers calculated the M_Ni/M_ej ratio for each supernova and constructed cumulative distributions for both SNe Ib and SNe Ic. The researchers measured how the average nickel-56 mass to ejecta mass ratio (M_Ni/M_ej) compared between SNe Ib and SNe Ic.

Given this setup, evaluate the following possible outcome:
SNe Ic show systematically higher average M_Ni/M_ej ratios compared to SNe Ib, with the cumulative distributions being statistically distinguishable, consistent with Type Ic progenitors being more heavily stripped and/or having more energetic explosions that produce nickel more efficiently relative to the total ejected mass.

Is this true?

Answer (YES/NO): NO